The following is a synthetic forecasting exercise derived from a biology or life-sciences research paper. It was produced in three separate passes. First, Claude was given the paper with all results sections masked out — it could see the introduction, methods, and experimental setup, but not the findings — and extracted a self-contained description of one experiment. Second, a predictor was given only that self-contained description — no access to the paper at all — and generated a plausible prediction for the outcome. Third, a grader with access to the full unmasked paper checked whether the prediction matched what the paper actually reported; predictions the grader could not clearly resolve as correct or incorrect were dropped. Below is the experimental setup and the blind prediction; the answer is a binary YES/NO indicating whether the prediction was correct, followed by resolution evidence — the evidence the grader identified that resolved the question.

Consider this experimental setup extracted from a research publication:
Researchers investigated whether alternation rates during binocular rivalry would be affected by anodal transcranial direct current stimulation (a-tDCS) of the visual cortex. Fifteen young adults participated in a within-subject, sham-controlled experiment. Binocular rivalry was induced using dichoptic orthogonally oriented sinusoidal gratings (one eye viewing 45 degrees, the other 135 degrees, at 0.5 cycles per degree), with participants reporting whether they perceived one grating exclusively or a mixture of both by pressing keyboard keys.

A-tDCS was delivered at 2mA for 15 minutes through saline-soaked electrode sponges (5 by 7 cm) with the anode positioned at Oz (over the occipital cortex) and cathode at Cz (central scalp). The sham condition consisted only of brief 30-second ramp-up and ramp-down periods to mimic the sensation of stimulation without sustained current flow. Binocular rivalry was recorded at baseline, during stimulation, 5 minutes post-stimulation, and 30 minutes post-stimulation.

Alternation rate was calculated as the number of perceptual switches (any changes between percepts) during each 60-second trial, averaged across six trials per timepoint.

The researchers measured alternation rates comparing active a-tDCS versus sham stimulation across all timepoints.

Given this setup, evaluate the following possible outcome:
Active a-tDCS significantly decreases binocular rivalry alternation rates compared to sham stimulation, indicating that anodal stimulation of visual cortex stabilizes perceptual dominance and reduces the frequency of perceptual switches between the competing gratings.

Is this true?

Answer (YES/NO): NO